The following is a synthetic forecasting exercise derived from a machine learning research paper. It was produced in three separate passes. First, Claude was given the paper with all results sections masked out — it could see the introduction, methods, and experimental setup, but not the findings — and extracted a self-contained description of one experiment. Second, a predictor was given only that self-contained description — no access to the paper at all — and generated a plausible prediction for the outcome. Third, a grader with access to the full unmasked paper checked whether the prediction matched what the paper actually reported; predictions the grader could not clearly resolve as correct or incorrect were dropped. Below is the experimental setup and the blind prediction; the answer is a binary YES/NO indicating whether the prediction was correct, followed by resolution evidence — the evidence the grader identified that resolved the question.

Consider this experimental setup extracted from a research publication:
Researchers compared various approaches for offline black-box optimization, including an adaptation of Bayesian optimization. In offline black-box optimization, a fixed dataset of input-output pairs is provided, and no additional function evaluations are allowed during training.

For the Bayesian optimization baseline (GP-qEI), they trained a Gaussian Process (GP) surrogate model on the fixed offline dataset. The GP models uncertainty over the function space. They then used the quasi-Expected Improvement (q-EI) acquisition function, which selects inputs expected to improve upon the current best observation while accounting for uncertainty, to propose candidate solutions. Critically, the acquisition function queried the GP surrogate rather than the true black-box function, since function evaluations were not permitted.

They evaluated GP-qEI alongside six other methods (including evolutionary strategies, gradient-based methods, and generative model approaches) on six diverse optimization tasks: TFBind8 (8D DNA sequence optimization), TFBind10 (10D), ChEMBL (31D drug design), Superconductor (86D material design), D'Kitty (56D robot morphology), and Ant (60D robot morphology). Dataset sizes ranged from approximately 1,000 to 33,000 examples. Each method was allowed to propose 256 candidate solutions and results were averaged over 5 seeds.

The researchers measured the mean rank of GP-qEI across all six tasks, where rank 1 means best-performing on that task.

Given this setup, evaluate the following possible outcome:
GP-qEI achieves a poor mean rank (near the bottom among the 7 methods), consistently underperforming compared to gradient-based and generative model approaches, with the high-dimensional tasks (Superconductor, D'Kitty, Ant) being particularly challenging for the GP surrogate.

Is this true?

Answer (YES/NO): NO